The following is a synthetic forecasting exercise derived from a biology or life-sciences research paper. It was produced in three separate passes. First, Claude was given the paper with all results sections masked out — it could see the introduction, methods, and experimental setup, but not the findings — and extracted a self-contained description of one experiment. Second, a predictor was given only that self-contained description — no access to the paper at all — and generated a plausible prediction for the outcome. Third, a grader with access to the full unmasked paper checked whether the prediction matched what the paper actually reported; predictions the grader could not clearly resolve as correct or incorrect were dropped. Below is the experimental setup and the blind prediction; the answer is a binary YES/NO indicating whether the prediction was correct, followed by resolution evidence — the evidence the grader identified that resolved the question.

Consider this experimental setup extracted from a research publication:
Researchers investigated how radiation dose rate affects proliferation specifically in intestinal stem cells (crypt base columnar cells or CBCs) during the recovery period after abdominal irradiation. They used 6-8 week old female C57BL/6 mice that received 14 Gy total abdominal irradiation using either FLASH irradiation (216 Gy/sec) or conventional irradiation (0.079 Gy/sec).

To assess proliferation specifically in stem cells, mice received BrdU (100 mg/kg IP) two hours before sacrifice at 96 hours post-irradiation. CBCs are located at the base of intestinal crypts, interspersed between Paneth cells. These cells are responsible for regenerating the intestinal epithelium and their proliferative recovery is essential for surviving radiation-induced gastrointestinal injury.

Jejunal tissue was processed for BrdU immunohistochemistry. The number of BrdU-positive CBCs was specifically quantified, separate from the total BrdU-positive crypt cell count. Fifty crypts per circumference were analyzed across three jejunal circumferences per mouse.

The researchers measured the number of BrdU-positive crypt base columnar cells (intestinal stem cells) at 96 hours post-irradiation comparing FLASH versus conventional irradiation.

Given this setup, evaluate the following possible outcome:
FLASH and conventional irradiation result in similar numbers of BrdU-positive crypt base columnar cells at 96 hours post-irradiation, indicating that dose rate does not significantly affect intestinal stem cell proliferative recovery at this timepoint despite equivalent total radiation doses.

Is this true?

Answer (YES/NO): NO